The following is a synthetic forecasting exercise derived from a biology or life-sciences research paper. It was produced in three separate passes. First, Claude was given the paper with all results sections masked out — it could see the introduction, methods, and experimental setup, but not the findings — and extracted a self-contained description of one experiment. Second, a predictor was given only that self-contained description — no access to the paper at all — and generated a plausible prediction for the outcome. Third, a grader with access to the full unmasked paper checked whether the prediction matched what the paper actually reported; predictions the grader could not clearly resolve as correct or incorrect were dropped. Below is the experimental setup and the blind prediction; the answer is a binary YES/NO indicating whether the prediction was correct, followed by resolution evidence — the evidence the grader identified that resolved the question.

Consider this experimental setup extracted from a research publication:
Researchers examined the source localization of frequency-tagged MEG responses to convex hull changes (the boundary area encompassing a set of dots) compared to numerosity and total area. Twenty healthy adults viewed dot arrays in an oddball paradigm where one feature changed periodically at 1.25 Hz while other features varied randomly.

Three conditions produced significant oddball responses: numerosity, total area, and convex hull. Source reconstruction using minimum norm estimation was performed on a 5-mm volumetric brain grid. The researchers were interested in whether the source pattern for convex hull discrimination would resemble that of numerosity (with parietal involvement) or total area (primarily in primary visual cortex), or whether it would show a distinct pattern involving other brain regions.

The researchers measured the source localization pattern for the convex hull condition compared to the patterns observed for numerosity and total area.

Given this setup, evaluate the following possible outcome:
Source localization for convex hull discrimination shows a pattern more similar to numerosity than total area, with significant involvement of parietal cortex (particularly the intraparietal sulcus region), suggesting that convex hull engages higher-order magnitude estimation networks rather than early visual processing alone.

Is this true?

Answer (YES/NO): NO